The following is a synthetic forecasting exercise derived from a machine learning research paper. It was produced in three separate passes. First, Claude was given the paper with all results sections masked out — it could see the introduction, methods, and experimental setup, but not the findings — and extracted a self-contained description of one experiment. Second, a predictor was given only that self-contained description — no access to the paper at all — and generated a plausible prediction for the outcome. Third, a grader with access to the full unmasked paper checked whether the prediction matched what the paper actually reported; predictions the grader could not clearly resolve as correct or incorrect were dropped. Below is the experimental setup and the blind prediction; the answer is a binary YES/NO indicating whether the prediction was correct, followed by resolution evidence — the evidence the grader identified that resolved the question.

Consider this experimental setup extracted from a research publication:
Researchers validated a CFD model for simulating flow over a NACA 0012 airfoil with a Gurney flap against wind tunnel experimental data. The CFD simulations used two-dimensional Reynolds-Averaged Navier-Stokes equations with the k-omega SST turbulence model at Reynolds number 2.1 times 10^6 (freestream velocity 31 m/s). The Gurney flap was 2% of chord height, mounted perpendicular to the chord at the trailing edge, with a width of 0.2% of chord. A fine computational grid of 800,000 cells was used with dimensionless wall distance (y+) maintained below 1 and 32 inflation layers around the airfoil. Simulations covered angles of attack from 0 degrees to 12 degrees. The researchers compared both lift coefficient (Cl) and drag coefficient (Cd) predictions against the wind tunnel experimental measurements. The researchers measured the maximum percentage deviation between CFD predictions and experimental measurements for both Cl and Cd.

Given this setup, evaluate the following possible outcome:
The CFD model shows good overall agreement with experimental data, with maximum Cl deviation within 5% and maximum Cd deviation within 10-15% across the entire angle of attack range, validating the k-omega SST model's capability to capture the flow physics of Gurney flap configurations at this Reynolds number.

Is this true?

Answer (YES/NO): YES